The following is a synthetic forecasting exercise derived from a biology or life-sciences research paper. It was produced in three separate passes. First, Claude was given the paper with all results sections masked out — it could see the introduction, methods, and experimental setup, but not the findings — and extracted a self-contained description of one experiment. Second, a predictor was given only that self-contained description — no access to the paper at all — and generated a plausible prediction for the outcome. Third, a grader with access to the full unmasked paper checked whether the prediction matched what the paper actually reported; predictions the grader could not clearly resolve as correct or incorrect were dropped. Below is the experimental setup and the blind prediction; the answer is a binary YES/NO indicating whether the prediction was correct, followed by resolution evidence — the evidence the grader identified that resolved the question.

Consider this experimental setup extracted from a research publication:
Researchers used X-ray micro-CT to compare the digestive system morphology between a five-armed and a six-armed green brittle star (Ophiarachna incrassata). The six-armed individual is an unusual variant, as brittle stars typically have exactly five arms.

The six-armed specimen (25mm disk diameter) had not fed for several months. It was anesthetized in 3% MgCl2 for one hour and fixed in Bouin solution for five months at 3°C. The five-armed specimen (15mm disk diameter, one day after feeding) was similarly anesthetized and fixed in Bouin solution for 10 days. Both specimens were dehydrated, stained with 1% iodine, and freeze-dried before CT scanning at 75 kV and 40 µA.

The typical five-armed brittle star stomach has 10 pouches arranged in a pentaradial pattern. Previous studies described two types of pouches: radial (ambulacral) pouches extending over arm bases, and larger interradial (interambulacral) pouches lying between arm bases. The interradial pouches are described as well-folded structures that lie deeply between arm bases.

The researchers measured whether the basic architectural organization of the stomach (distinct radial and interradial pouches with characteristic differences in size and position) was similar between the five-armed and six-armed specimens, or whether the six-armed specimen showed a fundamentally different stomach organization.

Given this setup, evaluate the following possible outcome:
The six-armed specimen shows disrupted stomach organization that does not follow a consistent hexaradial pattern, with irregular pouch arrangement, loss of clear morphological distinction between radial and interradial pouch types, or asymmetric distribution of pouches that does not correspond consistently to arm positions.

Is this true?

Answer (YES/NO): NO